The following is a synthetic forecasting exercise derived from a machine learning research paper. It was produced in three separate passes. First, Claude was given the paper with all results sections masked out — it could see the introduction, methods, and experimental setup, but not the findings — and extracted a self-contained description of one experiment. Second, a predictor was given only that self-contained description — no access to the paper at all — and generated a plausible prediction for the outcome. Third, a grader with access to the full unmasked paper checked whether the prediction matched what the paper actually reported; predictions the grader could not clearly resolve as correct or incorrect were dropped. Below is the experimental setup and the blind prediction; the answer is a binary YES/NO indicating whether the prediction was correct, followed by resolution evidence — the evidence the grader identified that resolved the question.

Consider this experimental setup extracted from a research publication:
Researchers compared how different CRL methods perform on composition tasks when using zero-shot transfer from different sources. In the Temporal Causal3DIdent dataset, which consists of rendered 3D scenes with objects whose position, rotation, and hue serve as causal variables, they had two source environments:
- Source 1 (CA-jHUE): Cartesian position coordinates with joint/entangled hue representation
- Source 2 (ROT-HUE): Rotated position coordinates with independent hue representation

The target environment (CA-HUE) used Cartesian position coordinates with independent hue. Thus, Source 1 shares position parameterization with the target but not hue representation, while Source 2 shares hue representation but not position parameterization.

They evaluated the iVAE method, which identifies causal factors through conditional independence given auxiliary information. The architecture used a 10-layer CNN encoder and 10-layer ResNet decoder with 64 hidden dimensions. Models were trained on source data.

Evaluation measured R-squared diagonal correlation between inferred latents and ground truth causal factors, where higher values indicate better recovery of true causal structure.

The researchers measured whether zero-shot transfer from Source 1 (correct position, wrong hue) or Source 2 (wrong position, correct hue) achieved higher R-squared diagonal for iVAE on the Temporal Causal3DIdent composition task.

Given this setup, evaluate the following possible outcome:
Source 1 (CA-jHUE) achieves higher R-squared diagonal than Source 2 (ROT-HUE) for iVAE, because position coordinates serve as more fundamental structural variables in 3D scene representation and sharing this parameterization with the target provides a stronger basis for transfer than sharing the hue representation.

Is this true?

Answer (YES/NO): NO